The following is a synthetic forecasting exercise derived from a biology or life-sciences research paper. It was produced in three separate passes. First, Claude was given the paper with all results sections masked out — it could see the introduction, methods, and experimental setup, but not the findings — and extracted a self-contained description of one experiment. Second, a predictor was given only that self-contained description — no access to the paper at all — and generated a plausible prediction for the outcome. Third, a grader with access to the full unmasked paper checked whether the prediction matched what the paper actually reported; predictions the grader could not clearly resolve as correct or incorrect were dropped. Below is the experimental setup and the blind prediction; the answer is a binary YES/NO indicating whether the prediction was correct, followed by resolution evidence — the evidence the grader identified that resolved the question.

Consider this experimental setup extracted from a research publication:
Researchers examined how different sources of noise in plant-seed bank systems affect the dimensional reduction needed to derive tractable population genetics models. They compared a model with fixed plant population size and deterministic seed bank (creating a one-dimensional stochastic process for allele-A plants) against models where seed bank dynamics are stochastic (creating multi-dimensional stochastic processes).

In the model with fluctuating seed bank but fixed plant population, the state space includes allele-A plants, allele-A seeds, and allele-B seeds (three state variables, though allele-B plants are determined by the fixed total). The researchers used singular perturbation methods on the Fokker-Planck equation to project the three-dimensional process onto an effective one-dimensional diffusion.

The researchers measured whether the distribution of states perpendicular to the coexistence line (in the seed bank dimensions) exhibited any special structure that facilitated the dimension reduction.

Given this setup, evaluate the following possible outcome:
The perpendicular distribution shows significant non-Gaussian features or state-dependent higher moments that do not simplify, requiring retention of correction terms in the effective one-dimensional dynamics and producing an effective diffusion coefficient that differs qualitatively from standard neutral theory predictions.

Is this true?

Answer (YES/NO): NO